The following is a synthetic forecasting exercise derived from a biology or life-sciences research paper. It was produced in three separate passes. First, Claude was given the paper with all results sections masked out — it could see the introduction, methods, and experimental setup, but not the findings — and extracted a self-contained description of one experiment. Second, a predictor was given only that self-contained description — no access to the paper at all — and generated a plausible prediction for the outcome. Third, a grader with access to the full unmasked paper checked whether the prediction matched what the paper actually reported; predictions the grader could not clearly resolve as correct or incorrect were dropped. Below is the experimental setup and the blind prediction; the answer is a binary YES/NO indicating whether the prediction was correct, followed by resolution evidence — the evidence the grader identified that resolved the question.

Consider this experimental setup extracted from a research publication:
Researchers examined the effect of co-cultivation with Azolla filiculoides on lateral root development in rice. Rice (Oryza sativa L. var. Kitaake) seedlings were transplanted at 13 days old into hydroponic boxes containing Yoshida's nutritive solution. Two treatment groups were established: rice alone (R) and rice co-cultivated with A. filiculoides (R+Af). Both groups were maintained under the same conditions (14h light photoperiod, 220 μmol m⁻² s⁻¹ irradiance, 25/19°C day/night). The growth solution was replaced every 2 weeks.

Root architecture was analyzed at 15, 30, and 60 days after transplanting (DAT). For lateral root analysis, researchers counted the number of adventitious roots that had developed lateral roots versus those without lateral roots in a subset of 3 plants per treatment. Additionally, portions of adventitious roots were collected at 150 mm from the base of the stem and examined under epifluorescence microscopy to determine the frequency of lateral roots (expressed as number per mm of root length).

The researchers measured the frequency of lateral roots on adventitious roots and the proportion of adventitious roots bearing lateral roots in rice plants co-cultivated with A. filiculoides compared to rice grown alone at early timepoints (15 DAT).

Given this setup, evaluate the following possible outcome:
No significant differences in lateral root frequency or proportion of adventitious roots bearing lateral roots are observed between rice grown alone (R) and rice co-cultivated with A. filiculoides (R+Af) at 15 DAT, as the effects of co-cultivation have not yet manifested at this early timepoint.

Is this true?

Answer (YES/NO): YES